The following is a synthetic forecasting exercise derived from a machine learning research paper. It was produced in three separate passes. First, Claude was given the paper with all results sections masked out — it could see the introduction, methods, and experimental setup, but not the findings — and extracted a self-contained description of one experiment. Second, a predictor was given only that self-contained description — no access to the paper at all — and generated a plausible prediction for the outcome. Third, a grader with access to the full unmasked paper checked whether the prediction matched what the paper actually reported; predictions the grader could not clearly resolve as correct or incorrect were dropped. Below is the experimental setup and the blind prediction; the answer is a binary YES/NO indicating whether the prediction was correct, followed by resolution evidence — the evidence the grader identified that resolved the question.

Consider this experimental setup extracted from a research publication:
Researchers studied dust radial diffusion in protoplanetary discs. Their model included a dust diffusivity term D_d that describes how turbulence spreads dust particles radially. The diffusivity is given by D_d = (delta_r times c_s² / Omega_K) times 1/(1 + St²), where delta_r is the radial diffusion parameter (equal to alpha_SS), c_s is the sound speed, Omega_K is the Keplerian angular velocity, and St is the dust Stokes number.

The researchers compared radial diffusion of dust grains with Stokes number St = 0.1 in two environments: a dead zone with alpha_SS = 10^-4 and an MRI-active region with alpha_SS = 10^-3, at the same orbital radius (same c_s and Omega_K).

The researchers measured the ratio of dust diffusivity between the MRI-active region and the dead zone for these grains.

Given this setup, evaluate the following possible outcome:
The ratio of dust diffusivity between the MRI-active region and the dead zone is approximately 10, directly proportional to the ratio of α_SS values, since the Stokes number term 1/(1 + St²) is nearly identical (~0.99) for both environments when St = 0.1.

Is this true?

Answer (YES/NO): YES